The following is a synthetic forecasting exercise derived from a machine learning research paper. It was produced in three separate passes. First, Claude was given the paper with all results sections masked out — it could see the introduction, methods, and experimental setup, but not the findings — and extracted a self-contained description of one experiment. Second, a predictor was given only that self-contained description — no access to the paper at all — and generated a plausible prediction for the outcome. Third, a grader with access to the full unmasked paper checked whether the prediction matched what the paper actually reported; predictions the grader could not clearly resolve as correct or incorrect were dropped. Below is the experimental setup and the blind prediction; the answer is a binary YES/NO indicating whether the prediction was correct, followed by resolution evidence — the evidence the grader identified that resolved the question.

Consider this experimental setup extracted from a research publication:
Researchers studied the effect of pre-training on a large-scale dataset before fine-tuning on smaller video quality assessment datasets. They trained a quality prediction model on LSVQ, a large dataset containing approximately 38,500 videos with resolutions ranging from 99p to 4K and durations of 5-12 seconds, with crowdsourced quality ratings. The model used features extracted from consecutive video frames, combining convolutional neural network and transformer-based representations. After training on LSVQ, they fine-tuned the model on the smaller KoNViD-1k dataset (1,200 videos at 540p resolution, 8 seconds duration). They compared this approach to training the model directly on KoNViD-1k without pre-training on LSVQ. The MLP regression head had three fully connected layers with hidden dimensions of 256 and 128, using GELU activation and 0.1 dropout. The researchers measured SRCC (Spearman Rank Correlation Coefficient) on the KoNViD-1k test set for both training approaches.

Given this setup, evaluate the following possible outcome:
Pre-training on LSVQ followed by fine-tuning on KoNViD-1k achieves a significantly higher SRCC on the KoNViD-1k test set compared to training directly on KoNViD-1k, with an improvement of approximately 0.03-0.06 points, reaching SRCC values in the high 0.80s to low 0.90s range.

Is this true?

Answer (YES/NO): NO